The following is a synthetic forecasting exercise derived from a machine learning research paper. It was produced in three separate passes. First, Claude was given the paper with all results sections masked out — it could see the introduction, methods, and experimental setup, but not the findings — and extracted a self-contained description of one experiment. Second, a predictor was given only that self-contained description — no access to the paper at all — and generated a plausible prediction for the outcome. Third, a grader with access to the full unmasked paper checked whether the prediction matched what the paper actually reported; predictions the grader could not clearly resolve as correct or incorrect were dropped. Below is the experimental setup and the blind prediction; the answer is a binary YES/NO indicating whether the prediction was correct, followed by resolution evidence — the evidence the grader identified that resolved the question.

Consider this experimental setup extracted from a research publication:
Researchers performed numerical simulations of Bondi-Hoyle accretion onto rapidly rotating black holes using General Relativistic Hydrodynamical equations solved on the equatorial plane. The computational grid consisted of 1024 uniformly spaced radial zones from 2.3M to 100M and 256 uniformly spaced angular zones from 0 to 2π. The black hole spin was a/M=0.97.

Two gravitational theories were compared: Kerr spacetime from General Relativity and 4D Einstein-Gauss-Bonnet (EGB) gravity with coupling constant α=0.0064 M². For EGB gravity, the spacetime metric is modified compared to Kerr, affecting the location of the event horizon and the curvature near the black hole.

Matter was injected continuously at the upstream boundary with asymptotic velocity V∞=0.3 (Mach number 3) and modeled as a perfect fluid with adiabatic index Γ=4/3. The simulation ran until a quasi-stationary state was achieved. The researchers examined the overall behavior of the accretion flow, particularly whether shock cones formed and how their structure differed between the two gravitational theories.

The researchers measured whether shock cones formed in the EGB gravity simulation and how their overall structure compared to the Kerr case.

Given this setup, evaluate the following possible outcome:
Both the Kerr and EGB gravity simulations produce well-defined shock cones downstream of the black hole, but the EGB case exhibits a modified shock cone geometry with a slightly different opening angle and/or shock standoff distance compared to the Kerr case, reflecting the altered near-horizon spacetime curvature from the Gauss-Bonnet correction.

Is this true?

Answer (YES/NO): YES